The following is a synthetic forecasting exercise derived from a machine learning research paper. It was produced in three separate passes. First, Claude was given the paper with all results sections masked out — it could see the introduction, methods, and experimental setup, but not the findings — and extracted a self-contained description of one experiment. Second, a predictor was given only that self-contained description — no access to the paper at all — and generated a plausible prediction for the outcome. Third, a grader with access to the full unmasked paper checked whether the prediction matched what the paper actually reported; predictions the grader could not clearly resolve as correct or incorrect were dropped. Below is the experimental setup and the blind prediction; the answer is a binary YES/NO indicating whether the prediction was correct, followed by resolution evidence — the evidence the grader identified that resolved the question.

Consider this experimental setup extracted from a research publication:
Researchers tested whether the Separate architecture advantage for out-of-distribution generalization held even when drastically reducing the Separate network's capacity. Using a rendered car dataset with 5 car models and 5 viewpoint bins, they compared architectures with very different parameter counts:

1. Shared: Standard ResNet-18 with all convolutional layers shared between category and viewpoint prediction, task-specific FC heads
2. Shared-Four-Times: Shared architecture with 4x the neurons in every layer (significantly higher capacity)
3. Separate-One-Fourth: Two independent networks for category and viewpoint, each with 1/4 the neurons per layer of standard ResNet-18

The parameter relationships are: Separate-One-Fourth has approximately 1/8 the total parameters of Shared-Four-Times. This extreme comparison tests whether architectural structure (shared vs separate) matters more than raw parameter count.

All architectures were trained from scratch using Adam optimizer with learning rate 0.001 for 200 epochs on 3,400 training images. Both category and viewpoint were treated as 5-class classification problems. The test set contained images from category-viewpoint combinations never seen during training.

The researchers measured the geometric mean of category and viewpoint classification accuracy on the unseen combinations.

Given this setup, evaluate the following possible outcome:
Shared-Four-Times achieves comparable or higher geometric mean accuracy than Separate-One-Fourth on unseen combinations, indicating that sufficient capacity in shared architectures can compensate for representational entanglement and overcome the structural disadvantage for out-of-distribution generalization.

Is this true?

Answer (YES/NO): NO